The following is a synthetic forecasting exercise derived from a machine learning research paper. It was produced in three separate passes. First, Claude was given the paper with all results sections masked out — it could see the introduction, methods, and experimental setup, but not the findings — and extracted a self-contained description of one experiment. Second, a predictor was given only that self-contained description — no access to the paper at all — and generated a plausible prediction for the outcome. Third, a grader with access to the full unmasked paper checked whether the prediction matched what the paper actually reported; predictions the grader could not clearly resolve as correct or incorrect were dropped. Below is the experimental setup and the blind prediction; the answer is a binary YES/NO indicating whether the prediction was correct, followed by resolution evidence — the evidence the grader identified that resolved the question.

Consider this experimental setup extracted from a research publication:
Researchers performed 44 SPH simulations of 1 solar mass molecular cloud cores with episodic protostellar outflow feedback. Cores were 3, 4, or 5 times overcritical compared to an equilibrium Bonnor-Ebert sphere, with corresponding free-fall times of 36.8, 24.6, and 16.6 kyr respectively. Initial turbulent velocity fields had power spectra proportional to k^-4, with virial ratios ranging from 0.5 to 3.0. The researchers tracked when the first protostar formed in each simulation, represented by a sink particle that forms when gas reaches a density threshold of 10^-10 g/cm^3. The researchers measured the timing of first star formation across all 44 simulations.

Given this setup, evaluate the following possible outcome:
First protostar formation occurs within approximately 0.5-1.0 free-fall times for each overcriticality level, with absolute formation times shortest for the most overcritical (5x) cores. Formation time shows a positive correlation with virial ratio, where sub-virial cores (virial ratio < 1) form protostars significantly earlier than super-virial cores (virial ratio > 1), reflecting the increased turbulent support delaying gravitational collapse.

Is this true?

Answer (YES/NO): NO